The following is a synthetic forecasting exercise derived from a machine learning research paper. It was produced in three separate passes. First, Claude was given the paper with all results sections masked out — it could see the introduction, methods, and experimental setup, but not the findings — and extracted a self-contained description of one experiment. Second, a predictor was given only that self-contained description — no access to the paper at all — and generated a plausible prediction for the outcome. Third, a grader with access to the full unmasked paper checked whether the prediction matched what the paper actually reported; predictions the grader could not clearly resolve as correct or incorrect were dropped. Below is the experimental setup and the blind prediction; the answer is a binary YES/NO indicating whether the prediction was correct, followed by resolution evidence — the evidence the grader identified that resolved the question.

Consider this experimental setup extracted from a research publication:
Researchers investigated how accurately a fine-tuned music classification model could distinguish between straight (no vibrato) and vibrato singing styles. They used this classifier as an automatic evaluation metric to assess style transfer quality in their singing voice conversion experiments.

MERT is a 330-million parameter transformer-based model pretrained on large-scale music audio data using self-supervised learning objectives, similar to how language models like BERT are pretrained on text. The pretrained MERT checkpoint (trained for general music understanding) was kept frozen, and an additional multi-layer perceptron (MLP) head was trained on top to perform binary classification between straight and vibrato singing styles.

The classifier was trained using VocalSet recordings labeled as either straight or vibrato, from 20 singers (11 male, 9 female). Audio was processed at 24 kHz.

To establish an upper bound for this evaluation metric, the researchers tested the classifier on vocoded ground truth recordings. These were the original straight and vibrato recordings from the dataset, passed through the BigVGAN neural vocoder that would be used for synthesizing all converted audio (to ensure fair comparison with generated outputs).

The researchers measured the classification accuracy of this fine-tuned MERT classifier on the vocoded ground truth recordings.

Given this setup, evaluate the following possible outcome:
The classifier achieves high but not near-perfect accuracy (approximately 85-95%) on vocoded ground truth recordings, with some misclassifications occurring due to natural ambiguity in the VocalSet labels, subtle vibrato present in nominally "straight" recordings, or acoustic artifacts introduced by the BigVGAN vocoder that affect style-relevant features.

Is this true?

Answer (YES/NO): NO